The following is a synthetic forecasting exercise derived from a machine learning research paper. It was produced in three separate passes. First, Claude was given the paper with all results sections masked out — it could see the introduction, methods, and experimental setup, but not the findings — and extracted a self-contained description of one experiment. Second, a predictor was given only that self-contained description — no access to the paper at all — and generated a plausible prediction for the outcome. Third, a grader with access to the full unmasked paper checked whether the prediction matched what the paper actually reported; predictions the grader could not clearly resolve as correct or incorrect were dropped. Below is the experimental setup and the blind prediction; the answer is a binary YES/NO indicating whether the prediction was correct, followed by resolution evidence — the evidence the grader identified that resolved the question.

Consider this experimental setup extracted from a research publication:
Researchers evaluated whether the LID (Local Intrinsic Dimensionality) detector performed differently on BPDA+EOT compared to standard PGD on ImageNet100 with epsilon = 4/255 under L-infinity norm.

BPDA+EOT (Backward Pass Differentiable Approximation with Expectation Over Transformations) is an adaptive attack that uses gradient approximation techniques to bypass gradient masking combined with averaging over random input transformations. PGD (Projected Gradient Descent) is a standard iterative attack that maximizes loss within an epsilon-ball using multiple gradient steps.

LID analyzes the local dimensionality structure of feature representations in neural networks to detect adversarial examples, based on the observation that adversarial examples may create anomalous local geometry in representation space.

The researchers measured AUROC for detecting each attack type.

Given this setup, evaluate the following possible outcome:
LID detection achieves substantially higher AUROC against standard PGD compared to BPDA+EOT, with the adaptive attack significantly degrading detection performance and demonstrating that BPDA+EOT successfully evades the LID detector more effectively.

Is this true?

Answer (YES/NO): YES